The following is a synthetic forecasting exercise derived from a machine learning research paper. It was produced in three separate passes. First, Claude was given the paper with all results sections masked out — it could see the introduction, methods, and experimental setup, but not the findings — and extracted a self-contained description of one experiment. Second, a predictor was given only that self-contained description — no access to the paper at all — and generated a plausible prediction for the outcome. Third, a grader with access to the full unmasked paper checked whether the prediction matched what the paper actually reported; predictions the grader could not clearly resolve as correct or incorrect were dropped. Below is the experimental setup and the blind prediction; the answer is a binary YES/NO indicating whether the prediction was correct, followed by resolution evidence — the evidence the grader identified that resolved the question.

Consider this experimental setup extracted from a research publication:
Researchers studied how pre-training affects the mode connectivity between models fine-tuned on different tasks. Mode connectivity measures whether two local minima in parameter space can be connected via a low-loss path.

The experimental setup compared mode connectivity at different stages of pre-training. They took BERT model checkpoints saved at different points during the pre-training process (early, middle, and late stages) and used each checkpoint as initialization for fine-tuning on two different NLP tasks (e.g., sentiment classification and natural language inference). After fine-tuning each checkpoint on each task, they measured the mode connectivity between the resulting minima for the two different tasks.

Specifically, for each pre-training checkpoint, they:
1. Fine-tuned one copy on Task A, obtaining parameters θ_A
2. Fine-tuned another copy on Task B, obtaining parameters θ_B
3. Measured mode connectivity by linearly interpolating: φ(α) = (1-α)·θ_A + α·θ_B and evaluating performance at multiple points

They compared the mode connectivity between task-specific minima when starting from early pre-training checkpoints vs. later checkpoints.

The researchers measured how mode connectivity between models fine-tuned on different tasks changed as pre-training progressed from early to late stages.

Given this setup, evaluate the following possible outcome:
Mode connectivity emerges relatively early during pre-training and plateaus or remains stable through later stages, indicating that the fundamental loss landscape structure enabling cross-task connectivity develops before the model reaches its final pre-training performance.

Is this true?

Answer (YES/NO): NO